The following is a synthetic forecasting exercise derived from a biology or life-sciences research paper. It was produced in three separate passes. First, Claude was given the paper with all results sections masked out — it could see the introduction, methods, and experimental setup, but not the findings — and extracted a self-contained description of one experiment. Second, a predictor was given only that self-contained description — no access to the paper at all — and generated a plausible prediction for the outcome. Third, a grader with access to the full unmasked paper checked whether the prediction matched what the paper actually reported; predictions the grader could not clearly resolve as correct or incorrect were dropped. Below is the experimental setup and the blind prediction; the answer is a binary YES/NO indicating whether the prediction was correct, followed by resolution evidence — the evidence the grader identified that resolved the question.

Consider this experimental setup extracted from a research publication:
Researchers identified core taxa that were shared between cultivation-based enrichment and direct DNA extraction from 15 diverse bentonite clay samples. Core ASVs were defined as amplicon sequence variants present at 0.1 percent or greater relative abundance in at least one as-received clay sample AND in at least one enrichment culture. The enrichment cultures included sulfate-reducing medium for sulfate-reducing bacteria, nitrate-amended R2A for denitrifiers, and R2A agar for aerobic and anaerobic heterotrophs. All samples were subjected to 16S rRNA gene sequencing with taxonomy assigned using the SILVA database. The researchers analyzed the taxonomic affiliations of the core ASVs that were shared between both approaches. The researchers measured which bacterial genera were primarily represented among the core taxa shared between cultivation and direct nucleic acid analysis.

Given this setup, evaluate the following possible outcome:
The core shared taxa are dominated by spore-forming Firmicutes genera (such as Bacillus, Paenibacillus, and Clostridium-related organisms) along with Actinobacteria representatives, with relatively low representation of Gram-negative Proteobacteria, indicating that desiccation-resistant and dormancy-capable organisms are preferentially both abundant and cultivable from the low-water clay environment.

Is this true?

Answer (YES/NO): NO